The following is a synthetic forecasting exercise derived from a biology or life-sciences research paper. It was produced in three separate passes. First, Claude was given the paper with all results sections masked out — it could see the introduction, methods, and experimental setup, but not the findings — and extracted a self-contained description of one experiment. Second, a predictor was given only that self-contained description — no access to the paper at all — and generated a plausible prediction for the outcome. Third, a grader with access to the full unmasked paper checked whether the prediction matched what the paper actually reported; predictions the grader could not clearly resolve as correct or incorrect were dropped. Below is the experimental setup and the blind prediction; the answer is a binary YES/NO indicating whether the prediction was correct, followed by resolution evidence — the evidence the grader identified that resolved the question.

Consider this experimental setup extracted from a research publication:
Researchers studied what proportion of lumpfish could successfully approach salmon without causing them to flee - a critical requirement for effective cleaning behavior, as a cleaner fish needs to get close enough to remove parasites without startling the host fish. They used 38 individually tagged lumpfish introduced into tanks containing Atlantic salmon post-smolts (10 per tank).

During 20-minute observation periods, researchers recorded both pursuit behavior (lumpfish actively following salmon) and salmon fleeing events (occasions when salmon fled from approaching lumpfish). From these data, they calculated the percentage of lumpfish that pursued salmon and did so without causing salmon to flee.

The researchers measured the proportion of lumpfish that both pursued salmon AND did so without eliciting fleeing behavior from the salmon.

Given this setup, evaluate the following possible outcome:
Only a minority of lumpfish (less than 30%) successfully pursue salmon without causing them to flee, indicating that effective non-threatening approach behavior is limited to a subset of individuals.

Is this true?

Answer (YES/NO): YES